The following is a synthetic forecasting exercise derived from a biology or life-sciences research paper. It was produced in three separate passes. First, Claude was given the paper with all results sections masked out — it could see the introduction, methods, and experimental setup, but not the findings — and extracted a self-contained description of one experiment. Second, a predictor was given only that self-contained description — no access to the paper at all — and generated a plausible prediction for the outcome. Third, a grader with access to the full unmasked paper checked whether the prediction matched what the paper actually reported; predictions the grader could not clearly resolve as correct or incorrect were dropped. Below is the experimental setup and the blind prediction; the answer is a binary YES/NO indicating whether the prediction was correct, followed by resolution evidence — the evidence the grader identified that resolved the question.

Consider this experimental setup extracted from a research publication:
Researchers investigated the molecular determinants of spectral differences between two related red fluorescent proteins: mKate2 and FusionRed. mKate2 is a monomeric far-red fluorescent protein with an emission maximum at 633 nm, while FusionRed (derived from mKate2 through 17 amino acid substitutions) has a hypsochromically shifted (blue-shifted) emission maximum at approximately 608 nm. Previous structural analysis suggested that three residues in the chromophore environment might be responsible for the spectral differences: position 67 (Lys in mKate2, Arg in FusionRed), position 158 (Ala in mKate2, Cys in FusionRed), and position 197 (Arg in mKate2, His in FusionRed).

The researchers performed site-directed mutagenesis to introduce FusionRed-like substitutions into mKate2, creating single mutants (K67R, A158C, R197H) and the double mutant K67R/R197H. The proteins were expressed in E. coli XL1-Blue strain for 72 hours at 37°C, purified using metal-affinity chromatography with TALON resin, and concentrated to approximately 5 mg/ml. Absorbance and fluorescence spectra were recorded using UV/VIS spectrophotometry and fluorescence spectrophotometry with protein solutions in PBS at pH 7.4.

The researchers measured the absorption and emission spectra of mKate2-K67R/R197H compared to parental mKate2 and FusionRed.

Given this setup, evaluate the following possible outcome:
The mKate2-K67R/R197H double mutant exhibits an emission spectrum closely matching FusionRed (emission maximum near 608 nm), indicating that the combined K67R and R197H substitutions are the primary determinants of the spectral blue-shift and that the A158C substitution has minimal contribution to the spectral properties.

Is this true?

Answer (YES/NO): YES